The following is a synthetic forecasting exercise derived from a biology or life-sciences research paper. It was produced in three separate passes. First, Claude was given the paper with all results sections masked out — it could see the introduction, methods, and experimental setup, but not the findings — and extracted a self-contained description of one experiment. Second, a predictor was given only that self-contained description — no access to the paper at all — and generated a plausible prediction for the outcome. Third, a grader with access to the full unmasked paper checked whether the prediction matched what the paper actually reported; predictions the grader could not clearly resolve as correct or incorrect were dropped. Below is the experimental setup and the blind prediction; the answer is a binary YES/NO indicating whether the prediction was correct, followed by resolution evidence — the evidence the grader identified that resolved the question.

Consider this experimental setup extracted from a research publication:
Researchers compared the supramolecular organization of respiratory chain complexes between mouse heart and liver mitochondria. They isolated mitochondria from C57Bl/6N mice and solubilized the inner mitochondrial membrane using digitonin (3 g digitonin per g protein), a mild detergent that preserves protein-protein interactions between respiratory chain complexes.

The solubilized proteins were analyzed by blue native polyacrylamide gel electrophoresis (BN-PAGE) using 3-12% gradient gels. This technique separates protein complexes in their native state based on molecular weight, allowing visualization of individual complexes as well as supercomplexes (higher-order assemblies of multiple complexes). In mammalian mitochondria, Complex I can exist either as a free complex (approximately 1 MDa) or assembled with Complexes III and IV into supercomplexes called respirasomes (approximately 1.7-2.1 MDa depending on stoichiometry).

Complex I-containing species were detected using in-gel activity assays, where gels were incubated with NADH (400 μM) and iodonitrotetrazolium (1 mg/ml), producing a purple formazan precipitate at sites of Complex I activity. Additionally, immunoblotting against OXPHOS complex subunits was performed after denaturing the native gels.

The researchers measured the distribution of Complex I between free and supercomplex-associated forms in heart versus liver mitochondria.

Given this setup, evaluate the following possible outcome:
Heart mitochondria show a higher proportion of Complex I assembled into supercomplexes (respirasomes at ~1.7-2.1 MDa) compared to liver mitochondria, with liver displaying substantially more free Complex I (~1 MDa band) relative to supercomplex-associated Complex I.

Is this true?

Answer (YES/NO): NO